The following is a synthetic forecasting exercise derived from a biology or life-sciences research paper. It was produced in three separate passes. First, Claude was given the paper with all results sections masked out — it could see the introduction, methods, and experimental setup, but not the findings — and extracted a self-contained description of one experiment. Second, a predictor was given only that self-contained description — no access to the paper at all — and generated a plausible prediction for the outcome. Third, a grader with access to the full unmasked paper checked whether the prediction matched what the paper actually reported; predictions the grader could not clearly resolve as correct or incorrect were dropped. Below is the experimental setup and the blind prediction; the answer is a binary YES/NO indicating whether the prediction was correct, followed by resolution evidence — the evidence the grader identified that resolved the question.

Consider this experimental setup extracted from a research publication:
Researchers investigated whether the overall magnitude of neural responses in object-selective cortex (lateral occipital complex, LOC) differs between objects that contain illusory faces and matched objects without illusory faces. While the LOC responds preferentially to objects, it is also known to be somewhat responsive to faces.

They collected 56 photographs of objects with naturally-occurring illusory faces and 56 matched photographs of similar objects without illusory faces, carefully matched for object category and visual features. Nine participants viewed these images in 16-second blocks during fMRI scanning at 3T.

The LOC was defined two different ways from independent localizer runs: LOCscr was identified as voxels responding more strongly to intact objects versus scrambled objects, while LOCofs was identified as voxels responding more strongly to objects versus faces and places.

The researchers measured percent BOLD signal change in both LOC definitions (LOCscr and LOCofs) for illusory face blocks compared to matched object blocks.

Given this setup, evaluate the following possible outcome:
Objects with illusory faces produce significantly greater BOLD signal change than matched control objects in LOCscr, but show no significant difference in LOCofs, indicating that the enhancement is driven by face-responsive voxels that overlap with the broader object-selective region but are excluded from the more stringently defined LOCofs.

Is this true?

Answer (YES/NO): YES